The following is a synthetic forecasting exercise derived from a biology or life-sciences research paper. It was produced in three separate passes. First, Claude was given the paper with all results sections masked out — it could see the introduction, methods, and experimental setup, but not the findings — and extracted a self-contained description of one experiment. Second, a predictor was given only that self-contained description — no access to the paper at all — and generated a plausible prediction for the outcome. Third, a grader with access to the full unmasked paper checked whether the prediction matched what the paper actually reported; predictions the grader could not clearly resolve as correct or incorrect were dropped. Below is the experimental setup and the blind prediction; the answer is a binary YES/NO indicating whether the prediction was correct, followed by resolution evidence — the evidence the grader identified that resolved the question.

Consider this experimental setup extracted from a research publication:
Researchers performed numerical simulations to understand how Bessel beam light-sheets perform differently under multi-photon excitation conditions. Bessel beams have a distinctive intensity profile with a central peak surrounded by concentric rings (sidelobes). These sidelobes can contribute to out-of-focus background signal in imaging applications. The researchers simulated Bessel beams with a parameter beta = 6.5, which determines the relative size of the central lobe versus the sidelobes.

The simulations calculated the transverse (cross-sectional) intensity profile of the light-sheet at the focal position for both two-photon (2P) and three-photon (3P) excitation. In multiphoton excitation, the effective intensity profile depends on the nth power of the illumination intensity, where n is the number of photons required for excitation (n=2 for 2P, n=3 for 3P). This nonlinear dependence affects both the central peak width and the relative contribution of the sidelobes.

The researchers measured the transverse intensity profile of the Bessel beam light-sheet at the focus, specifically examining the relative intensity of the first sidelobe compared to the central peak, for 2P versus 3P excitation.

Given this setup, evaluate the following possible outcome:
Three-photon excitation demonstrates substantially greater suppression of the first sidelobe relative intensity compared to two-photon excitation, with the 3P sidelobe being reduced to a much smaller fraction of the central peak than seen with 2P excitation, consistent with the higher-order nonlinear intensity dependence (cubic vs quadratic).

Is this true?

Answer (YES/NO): YES